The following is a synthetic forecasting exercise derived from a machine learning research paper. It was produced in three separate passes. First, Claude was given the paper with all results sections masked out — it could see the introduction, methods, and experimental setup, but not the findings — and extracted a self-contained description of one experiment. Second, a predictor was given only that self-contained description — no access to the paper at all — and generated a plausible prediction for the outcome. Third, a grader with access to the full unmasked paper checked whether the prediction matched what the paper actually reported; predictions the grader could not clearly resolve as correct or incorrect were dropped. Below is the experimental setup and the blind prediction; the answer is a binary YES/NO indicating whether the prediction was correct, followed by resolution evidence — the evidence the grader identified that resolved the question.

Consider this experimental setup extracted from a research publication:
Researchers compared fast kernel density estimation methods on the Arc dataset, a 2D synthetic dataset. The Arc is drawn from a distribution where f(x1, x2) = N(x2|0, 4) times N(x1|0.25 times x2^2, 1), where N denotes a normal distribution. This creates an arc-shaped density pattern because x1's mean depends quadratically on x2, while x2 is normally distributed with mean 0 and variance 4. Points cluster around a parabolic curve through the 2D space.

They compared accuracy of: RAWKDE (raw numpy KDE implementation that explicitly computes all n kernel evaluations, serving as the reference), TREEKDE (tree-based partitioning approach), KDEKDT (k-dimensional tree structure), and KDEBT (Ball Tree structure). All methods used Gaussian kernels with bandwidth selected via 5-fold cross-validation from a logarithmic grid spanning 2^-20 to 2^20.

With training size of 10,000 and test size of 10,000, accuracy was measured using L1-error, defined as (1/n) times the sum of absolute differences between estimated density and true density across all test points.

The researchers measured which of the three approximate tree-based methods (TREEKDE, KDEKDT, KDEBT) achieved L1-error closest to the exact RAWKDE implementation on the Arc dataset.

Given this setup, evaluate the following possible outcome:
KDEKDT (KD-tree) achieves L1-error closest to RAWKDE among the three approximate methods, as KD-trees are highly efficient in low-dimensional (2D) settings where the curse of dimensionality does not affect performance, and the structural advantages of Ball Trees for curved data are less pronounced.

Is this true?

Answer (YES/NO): NO